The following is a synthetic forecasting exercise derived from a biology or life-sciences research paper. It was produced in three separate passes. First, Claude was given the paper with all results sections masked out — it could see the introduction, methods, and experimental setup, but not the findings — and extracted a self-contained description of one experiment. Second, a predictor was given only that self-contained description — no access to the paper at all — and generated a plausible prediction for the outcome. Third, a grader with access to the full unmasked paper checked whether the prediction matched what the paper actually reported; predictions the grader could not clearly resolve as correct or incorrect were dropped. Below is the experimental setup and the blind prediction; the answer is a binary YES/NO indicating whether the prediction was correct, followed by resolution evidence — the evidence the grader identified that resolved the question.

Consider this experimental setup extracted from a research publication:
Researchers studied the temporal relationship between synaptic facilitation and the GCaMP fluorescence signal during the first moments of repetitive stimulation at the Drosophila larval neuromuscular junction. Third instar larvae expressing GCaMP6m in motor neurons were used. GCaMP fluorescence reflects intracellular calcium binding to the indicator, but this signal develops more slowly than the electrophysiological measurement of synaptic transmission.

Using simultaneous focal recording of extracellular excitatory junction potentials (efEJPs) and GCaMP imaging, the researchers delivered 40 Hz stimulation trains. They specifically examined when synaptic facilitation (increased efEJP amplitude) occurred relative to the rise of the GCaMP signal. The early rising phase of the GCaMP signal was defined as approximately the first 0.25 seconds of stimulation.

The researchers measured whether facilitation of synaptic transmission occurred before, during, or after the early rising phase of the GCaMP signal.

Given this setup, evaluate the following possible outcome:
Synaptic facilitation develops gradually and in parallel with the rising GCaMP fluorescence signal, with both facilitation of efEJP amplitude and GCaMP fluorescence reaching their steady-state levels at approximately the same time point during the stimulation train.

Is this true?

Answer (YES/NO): NO